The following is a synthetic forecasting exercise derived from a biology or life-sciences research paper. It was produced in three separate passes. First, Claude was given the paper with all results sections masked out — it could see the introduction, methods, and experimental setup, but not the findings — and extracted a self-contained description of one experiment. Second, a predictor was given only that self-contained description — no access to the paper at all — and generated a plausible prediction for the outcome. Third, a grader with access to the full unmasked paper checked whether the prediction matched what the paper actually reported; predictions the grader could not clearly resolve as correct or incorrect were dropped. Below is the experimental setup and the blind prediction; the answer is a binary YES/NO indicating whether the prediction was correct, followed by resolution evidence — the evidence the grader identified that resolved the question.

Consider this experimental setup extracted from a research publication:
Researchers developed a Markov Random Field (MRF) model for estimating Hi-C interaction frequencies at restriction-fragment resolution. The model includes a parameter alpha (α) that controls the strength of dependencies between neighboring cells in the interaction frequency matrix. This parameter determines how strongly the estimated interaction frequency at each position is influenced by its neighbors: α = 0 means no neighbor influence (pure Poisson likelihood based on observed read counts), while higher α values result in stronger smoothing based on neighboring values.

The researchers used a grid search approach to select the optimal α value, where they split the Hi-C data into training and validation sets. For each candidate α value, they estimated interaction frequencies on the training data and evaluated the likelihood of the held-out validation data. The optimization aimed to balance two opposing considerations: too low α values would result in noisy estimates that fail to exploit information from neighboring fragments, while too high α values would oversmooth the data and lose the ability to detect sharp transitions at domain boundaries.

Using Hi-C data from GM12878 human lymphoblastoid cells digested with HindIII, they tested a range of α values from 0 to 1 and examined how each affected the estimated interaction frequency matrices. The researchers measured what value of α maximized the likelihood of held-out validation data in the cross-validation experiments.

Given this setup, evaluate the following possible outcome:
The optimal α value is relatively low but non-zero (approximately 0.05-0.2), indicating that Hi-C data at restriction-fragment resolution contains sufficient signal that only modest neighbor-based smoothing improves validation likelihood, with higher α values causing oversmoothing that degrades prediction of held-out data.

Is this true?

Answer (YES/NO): YES